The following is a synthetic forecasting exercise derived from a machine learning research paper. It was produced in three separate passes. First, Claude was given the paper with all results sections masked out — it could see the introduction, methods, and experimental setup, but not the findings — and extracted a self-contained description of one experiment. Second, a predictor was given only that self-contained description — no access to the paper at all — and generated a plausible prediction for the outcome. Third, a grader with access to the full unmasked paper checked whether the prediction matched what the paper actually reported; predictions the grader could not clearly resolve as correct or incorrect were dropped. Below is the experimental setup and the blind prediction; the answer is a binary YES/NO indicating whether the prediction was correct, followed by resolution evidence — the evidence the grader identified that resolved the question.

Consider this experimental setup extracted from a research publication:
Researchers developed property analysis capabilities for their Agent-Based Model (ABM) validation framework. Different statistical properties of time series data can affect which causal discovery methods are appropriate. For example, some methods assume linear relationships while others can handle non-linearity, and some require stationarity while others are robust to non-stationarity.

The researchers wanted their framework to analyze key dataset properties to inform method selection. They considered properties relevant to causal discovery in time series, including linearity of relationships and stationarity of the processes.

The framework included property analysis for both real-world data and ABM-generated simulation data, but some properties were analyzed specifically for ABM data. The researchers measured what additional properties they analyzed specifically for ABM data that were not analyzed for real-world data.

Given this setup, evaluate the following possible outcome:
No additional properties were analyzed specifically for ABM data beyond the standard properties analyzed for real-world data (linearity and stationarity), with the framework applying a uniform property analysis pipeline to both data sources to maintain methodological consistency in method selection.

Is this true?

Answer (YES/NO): NO